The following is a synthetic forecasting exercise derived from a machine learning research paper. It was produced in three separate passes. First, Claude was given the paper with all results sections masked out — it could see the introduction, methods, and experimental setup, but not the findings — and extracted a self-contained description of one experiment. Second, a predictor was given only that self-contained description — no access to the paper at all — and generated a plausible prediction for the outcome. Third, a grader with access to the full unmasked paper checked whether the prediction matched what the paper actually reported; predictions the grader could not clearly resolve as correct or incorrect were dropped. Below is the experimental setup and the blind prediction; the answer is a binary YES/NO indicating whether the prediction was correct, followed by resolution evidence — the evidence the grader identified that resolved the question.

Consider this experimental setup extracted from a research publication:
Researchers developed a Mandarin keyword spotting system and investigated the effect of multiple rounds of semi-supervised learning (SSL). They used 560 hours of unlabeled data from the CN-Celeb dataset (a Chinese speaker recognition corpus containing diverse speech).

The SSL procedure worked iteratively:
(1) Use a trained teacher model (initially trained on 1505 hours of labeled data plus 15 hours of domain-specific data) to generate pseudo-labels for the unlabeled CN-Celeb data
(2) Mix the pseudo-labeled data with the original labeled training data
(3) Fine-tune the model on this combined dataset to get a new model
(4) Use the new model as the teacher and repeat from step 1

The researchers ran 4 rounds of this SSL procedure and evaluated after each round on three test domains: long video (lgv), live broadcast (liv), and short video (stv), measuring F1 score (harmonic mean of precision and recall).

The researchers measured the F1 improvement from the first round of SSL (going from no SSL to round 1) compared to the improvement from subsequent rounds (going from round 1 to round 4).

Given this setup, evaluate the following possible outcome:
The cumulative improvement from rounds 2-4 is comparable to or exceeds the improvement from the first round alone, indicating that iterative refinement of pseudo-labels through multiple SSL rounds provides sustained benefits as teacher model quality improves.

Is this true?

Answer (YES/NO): NO